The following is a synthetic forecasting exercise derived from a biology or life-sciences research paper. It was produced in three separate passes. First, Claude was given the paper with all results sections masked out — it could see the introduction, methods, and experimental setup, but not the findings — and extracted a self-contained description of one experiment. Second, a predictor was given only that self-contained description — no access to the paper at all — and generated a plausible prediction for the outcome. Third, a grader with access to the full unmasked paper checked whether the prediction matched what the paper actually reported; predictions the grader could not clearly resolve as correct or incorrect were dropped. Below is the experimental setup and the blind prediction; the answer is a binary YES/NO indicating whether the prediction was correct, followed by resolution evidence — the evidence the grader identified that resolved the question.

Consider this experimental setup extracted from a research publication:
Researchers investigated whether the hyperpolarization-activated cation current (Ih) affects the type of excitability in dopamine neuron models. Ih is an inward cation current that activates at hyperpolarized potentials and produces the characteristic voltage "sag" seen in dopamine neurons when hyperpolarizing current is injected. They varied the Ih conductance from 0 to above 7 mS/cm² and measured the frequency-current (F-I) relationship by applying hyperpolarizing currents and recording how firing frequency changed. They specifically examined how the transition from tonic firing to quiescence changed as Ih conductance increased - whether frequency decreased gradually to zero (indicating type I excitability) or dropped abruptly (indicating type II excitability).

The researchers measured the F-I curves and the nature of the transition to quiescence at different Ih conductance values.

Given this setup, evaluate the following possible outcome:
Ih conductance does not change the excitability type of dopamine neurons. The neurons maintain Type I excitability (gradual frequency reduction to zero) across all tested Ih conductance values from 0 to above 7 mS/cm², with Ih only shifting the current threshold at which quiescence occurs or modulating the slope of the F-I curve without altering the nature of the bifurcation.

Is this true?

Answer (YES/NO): NO